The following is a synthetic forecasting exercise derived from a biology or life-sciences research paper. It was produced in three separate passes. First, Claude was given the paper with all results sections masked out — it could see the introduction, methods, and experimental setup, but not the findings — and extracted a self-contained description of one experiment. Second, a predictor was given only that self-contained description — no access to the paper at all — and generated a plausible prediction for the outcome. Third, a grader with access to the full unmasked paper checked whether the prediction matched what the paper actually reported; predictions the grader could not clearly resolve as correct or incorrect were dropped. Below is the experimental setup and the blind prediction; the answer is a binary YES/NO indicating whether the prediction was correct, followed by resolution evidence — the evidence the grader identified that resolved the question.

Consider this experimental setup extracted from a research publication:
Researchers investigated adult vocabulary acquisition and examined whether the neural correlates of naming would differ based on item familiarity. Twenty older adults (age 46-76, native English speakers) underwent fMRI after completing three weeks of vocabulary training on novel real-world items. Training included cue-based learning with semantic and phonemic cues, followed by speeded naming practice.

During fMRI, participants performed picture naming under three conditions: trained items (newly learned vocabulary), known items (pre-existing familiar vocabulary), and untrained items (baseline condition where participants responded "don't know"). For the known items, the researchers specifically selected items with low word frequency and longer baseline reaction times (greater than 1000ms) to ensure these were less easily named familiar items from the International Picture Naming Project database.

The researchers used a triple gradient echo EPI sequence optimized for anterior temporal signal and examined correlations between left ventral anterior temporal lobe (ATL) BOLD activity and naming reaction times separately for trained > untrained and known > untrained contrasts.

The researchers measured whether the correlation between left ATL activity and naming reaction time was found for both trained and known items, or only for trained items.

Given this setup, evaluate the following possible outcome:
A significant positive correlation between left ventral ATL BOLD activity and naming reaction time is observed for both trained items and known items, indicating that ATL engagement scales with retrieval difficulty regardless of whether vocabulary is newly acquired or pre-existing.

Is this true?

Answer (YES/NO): NO